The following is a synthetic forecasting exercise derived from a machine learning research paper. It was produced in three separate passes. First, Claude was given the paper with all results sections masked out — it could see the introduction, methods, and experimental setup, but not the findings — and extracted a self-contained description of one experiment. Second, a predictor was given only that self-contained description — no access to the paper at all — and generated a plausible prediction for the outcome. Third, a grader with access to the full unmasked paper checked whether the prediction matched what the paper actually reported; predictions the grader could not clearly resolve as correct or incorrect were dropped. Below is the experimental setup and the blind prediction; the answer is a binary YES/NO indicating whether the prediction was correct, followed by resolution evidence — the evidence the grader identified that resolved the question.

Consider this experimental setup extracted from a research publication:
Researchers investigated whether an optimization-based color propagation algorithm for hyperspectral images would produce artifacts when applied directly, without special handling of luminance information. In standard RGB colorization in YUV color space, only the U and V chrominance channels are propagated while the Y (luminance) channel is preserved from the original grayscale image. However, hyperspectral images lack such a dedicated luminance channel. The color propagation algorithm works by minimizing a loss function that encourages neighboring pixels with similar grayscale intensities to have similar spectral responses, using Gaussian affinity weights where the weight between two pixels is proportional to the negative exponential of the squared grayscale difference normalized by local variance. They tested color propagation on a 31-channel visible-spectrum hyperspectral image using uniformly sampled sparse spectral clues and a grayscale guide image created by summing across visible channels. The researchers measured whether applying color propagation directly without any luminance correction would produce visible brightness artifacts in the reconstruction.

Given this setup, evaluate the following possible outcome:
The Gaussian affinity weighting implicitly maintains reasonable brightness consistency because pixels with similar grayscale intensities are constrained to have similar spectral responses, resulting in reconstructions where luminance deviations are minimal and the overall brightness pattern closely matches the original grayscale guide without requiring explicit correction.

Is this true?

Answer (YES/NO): NO